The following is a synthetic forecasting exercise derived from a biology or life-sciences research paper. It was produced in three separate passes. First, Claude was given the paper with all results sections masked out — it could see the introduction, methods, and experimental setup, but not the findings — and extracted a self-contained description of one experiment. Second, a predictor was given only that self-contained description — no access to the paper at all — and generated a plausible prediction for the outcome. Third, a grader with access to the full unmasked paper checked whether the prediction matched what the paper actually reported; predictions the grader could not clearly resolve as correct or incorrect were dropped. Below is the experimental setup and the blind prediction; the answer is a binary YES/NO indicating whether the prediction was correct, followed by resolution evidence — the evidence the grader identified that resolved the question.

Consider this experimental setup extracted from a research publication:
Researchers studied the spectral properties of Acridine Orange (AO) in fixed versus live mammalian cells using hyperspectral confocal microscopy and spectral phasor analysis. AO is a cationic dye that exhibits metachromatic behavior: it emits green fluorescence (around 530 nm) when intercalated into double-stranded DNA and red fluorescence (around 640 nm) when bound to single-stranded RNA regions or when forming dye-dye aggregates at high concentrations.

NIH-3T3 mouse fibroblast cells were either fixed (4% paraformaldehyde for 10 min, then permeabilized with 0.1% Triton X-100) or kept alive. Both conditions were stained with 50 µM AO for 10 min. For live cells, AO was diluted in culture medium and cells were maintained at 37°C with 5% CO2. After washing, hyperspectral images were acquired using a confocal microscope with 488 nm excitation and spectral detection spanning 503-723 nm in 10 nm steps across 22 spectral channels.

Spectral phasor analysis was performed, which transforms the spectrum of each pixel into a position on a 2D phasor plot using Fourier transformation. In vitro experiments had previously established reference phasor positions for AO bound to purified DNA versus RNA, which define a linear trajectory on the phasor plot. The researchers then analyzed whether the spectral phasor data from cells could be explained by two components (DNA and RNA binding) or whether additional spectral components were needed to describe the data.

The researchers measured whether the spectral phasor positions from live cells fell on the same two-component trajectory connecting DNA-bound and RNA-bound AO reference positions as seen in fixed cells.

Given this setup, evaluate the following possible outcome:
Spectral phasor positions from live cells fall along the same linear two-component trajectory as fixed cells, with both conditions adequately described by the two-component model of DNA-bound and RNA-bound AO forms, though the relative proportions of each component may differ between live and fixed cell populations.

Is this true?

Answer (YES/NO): NO